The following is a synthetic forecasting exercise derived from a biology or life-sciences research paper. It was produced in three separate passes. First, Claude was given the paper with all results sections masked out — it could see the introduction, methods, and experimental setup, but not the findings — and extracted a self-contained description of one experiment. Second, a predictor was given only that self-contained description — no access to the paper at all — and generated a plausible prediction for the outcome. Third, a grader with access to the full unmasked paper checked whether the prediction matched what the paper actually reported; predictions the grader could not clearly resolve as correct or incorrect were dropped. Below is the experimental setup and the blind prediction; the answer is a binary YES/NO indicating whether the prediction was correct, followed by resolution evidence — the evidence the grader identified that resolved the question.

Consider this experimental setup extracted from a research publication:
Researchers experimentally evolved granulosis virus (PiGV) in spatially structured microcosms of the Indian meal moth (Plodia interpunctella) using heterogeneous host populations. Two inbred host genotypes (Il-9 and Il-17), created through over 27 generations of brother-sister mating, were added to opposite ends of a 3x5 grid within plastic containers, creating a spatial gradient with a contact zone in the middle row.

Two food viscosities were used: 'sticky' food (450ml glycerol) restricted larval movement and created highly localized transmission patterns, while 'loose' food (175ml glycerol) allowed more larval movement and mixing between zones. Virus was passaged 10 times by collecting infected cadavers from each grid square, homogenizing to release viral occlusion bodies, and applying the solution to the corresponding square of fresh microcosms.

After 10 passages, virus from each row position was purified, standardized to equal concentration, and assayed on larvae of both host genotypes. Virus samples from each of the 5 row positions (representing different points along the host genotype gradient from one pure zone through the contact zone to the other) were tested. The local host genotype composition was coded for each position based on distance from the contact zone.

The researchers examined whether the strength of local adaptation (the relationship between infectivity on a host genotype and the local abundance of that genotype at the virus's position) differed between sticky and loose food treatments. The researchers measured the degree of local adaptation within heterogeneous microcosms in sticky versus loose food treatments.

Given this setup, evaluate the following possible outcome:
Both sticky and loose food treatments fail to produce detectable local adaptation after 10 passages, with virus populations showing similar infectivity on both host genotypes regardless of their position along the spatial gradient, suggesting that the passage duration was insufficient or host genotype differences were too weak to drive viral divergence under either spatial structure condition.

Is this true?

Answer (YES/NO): NO